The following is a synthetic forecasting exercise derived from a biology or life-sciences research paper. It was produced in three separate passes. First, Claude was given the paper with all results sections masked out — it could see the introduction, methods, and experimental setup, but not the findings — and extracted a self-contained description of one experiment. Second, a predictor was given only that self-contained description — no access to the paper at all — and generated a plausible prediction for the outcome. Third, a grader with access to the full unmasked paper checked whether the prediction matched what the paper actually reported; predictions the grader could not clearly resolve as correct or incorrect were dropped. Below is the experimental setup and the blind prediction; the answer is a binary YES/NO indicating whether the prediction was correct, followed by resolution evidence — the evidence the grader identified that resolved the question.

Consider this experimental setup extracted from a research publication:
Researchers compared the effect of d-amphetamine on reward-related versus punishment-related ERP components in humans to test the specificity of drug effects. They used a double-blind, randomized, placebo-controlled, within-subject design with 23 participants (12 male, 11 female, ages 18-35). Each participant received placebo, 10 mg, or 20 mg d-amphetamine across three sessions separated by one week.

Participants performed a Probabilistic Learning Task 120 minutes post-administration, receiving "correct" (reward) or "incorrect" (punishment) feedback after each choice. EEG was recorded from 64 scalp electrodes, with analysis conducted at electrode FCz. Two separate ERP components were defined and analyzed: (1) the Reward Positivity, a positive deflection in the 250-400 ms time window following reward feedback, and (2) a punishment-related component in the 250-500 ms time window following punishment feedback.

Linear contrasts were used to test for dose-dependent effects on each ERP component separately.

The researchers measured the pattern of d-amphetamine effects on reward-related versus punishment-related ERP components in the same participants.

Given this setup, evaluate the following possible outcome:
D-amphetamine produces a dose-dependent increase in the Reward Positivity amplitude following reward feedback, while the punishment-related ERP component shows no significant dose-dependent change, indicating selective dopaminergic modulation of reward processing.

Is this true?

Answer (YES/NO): YES